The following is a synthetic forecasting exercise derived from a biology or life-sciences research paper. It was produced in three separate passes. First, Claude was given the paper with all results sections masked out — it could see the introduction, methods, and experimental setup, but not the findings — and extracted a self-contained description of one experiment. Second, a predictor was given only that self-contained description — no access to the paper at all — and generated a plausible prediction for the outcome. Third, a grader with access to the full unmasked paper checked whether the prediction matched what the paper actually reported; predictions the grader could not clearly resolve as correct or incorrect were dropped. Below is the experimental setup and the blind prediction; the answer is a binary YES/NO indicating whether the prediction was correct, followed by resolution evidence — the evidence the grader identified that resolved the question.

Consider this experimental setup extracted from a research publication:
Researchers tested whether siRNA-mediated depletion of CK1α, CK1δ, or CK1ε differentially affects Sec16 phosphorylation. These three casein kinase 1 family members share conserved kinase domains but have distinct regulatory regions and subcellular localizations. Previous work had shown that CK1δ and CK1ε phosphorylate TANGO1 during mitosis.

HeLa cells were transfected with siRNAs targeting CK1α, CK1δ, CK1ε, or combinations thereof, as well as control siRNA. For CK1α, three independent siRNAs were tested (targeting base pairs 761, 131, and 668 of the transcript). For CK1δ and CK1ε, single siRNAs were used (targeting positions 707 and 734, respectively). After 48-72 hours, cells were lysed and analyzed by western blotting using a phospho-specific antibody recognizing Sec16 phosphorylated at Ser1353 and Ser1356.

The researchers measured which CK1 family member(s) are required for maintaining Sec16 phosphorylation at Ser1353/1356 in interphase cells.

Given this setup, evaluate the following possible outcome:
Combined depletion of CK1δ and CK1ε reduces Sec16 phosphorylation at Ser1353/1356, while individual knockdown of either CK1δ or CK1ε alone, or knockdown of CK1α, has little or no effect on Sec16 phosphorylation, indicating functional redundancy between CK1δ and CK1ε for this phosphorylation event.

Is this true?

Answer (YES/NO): NO